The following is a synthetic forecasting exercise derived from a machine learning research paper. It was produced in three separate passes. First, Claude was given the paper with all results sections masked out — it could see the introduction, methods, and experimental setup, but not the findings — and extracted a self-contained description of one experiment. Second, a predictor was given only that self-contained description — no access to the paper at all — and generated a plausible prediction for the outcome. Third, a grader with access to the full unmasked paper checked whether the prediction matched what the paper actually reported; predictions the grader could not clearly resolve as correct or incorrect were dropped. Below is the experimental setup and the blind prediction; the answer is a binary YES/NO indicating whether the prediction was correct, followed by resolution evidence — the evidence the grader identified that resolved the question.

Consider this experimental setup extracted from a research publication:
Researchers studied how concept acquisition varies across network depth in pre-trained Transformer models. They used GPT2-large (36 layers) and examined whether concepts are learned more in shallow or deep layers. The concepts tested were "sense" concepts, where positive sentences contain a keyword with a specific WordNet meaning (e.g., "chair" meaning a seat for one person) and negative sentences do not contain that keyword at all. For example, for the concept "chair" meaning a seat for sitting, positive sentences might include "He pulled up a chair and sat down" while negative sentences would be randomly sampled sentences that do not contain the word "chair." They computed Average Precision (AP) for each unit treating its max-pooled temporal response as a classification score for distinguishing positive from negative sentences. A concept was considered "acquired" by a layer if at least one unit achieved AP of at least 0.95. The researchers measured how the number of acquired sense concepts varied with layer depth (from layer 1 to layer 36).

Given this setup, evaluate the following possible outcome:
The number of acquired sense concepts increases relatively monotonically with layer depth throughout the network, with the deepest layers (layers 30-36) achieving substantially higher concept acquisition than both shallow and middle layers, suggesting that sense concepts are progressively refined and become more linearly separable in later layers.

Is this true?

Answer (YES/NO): NO